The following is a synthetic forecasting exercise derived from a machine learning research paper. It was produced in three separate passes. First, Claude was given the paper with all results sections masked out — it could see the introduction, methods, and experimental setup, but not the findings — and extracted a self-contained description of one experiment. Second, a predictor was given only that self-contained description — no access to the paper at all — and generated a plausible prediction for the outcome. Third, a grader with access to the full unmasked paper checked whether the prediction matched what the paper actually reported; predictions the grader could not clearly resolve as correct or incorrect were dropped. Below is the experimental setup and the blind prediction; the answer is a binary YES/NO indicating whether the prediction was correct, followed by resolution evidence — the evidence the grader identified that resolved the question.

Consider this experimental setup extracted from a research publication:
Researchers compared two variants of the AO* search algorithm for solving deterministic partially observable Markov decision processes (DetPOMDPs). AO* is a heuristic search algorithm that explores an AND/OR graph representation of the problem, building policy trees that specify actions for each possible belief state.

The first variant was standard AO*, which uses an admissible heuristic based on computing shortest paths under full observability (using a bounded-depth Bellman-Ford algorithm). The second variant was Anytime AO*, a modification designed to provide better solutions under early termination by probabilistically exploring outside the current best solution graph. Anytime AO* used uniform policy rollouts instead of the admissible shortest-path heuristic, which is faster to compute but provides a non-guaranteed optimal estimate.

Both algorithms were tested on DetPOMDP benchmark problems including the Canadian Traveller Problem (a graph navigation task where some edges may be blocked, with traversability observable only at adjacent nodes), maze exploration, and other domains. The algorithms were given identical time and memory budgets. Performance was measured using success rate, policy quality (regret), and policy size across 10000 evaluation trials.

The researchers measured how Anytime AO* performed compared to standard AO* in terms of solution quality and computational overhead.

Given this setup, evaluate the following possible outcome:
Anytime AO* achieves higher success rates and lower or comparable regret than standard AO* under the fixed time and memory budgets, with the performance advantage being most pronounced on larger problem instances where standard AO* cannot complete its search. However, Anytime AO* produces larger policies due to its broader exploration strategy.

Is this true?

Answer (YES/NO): NO